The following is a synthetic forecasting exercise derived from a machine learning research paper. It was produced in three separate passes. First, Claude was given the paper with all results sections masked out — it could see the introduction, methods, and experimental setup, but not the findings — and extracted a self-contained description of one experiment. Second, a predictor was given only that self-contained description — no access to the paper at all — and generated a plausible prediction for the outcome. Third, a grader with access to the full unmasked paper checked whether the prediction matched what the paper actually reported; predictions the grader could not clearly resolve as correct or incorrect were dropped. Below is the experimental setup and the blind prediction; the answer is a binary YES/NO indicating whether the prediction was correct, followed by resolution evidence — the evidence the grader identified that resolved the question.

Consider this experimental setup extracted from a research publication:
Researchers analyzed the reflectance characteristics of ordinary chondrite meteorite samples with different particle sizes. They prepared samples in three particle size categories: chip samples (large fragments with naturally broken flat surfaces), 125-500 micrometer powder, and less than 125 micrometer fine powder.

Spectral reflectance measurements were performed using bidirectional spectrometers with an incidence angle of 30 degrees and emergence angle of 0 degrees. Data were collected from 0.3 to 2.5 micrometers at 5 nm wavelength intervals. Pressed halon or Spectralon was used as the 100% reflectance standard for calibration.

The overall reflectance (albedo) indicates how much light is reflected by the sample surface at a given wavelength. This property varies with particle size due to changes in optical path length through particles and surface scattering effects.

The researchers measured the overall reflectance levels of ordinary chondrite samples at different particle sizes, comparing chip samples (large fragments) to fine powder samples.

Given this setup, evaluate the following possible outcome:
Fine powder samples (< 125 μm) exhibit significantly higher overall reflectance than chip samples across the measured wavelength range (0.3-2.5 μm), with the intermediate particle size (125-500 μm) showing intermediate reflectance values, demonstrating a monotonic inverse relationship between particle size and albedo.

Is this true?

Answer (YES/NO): NO